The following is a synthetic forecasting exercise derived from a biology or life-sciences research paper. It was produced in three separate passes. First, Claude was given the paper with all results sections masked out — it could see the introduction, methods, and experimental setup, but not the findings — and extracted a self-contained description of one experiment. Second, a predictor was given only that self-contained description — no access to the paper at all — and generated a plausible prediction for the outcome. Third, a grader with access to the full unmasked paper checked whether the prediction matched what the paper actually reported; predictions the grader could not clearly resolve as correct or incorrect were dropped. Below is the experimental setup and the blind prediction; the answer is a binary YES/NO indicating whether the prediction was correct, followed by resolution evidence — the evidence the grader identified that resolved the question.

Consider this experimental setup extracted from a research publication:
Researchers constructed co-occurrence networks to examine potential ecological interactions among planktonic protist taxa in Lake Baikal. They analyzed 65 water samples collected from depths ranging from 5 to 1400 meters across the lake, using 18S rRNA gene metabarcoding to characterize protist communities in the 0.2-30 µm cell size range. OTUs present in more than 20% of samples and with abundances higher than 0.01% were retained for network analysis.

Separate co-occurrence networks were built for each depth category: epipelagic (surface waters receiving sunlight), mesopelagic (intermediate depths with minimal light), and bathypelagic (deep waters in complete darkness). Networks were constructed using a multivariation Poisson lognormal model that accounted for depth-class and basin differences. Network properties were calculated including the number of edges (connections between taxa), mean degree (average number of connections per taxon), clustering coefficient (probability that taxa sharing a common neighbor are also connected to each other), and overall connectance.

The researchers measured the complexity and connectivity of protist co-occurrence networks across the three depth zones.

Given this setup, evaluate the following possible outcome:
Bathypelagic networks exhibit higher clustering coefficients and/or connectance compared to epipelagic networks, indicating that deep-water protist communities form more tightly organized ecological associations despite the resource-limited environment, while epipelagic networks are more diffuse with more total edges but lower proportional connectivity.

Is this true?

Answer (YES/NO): YES